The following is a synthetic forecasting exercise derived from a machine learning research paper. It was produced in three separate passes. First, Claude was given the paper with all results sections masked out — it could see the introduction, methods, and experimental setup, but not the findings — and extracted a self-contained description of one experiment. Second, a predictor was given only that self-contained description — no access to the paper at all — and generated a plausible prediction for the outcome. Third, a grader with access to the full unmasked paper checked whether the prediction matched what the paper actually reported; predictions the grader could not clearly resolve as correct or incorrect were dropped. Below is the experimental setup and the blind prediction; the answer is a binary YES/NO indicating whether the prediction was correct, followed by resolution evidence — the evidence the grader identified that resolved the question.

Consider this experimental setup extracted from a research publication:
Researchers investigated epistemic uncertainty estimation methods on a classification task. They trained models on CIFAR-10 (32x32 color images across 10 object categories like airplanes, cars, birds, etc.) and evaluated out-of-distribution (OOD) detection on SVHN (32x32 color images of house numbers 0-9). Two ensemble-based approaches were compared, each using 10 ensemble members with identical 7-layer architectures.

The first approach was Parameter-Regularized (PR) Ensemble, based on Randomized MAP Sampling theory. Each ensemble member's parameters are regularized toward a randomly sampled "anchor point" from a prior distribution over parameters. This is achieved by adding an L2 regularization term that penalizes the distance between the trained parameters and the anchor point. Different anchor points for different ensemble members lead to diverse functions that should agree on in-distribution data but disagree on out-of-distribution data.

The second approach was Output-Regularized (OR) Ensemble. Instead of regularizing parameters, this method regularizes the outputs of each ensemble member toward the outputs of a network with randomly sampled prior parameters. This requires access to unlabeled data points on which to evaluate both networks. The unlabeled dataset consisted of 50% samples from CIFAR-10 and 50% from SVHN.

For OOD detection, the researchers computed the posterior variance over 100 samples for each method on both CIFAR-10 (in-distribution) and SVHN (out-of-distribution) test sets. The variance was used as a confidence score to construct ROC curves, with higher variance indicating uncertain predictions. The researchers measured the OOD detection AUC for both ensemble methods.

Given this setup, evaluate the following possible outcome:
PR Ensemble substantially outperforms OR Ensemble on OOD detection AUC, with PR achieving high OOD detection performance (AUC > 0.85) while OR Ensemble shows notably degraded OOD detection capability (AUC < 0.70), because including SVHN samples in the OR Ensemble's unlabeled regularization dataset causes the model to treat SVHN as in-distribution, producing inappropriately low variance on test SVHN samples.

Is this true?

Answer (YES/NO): NO